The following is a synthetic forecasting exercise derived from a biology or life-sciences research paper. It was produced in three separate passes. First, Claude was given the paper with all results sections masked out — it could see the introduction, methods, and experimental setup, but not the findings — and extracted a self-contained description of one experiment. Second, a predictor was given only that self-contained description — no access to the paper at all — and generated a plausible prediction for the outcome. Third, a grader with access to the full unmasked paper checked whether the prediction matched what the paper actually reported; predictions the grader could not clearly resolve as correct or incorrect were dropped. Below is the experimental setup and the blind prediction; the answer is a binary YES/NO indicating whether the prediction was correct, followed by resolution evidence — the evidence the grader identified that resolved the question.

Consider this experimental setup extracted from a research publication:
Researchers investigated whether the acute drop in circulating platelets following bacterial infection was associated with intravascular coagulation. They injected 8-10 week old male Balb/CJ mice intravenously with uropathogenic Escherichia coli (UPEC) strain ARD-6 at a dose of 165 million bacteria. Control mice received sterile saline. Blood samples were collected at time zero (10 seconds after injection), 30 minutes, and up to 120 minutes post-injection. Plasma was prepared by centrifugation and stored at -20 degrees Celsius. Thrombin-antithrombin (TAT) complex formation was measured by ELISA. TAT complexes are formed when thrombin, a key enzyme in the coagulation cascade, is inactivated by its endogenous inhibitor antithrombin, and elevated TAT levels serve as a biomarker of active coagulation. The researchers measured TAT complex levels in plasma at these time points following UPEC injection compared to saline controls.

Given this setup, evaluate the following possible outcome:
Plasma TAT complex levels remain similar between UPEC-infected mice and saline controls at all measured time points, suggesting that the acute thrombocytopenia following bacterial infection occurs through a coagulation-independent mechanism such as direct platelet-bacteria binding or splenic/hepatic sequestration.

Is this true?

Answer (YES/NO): NO